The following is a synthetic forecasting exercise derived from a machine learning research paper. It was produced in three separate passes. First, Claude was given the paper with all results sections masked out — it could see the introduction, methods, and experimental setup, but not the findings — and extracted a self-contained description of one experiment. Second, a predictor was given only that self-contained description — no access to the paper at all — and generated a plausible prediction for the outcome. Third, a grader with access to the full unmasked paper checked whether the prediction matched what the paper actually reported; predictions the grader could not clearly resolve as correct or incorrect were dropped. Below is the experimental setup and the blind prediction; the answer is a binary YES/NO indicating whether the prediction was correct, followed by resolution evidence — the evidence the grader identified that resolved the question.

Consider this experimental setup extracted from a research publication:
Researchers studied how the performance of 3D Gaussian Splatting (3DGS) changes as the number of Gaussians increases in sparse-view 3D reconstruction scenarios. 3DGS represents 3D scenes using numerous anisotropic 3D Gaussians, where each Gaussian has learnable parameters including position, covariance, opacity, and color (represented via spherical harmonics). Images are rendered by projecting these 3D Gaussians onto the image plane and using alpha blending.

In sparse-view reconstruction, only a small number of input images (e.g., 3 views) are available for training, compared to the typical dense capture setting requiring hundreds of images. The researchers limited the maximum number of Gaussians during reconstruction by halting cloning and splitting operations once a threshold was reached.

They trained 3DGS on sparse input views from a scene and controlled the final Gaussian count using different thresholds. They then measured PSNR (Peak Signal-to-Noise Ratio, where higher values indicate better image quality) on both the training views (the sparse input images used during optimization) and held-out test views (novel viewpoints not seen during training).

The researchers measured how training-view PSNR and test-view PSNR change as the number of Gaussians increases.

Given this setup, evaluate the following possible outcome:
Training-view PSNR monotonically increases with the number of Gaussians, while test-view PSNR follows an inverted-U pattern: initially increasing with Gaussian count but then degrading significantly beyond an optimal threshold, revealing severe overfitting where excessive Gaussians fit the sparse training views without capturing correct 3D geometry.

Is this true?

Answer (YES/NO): YES